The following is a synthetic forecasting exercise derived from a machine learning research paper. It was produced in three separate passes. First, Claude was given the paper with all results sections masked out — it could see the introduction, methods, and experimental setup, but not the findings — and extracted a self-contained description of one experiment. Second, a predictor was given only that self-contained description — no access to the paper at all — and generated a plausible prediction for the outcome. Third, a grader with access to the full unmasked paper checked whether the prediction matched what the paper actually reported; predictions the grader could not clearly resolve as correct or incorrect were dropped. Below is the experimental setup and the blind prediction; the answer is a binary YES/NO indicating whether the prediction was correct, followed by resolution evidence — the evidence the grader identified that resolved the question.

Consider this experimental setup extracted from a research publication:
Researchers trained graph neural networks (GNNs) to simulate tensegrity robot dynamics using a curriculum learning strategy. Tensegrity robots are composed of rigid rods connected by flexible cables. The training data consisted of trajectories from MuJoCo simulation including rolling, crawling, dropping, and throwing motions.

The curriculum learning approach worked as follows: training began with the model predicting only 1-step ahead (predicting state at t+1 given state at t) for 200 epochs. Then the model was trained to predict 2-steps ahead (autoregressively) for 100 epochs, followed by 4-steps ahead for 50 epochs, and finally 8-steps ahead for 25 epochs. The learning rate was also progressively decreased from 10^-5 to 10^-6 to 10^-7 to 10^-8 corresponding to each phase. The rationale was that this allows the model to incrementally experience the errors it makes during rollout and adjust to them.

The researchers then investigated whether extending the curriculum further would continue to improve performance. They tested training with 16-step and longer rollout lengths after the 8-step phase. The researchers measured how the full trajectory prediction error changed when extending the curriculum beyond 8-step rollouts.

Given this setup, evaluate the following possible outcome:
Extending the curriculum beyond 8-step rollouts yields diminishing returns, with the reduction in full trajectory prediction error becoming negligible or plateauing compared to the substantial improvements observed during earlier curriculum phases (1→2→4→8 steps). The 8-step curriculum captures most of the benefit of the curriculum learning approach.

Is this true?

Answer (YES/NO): YES